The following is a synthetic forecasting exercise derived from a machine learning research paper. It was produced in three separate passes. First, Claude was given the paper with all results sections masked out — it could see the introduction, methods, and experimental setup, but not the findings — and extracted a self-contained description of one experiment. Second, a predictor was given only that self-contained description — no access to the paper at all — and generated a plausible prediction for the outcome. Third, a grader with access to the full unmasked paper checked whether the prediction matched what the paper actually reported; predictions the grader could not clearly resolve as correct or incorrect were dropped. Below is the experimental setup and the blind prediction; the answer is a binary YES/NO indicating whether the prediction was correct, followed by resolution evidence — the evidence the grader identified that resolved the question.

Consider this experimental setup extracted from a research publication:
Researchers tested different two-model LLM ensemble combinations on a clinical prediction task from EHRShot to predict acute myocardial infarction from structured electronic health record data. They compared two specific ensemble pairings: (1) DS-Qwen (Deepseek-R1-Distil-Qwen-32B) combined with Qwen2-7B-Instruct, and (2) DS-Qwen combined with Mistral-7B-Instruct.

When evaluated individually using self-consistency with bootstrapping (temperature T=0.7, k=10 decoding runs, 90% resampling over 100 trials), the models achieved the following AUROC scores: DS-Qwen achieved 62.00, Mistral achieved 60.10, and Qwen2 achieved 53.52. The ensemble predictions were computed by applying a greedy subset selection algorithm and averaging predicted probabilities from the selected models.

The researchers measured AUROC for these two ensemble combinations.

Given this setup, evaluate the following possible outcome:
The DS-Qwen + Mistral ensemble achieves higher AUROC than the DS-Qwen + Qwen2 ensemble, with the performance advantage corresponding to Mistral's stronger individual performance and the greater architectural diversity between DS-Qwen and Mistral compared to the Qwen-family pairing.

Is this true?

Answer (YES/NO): YES